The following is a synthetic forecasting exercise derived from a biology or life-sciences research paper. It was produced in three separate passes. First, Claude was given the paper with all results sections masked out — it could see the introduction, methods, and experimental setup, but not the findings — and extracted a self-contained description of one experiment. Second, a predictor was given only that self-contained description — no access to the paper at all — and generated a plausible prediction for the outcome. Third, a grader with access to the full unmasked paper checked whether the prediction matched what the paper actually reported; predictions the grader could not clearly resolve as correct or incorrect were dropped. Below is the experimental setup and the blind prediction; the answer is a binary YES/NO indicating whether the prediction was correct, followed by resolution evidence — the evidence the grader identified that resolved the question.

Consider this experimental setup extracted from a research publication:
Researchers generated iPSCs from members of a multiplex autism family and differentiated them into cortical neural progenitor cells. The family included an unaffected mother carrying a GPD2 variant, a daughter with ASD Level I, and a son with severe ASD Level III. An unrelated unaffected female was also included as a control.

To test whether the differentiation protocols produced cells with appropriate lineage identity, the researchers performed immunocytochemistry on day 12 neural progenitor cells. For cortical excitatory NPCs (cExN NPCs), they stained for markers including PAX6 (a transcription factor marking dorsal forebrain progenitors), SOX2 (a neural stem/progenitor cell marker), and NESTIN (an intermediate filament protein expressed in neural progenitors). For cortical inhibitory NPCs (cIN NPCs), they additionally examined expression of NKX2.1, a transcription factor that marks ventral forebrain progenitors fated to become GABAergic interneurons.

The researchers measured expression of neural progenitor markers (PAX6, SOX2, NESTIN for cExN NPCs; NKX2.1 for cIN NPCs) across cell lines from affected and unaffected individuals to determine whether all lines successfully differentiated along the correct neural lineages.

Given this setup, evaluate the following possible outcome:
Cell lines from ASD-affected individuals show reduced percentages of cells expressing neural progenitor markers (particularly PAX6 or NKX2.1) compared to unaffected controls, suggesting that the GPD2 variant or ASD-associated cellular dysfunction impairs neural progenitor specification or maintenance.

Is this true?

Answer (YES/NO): NO